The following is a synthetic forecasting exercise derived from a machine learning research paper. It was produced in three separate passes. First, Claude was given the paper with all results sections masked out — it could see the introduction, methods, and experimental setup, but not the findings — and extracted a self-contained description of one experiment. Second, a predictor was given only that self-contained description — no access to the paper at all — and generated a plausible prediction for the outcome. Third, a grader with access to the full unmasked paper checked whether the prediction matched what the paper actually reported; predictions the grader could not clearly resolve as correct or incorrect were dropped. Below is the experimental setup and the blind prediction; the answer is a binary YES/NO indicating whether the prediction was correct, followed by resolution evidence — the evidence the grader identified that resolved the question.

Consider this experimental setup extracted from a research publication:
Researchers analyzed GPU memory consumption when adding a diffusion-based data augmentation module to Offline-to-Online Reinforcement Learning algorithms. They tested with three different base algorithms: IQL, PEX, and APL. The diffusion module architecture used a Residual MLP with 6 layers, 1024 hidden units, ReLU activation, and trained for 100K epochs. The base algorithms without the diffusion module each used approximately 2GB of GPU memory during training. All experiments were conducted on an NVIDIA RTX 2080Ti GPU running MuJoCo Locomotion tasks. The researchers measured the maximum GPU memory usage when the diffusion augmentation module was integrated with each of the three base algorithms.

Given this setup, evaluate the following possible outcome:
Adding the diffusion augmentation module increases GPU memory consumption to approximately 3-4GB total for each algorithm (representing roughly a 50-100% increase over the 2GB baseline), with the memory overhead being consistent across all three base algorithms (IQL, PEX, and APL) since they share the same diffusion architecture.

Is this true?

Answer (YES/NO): YES